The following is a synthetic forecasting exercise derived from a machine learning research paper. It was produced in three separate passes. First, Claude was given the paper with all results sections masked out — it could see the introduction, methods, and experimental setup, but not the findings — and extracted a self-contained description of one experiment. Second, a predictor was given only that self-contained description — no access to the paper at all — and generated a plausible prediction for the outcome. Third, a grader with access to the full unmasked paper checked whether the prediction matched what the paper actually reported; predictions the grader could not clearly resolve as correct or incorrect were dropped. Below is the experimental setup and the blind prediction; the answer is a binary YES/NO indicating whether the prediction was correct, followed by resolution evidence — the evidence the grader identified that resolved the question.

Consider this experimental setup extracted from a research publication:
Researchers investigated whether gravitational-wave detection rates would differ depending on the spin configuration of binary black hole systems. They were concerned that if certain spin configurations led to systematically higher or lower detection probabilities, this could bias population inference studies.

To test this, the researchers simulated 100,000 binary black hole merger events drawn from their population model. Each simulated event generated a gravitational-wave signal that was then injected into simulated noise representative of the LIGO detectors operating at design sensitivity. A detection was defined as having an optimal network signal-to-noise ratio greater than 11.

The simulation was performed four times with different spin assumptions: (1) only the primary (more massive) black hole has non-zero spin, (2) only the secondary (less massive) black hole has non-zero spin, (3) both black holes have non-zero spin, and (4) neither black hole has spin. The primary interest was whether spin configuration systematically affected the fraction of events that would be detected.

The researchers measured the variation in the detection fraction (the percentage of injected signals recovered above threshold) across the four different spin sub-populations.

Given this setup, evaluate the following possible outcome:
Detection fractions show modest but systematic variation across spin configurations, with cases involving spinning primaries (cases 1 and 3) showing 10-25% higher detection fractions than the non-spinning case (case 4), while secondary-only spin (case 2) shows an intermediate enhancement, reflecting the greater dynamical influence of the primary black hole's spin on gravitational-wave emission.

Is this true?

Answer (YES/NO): NO